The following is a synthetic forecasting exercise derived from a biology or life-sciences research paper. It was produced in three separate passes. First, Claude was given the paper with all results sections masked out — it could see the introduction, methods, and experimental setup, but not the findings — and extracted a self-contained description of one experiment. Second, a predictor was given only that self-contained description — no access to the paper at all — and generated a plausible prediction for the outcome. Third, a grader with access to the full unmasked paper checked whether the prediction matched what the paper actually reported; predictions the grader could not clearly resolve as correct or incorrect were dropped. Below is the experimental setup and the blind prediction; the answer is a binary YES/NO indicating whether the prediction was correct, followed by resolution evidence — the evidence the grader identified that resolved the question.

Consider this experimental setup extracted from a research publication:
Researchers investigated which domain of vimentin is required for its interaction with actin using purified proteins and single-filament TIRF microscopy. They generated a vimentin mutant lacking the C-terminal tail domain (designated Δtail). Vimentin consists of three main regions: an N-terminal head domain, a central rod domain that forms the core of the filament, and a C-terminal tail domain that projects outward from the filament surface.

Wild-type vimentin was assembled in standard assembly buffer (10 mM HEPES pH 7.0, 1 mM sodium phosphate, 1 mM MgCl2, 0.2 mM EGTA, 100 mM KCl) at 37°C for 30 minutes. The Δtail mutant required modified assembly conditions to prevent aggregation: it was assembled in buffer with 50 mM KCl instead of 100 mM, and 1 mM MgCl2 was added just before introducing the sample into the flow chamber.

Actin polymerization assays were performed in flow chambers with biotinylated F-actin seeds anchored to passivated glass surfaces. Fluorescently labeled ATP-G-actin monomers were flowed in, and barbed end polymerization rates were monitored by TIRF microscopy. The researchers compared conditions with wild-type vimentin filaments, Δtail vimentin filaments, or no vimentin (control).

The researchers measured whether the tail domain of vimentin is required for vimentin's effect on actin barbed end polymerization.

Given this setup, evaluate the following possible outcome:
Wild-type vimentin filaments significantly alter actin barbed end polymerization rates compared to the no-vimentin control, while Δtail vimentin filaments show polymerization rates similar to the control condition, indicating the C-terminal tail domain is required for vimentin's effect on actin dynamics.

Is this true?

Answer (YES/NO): NO